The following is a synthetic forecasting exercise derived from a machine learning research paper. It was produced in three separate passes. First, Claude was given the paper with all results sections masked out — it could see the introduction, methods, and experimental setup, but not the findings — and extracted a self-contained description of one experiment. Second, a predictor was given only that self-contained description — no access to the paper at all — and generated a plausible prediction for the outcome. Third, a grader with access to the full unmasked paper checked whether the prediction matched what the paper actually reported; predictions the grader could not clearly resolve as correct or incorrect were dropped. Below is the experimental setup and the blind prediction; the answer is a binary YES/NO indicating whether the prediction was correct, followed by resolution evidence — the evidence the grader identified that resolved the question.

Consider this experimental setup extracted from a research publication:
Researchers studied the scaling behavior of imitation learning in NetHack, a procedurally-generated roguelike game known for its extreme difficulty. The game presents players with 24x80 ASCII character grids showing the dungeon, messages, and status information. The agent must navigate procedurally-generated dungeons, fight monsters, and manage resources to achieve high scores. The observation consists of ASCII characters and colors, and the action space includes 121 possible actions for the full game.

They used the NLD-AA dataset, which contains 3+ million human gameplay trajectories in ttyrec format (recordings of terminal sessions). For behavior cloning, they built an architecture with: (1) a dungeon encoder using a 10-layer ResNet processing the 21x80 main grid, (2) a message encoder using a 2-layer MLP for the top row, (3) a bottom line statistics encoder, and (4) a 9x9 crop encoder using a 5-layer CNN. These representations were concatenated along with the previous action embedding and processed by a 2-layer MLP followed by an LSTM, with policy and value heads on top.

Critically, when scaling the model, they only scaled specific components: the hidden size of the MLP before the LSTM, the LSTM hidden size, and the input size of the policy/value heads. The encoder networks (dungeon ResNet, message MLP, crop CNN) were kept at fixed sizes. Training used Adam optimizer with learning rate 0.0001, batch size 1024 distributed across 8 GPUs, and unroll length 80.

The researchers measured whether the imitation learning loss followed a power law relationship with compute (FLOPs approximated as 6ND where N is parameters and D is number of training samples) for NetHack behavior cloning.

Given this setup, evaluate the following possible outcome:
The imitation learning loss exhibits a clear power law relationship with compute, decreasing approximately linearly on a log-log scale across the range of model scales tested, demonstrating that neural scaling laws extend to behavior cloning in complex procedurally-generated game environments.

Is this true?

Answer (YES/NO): YES